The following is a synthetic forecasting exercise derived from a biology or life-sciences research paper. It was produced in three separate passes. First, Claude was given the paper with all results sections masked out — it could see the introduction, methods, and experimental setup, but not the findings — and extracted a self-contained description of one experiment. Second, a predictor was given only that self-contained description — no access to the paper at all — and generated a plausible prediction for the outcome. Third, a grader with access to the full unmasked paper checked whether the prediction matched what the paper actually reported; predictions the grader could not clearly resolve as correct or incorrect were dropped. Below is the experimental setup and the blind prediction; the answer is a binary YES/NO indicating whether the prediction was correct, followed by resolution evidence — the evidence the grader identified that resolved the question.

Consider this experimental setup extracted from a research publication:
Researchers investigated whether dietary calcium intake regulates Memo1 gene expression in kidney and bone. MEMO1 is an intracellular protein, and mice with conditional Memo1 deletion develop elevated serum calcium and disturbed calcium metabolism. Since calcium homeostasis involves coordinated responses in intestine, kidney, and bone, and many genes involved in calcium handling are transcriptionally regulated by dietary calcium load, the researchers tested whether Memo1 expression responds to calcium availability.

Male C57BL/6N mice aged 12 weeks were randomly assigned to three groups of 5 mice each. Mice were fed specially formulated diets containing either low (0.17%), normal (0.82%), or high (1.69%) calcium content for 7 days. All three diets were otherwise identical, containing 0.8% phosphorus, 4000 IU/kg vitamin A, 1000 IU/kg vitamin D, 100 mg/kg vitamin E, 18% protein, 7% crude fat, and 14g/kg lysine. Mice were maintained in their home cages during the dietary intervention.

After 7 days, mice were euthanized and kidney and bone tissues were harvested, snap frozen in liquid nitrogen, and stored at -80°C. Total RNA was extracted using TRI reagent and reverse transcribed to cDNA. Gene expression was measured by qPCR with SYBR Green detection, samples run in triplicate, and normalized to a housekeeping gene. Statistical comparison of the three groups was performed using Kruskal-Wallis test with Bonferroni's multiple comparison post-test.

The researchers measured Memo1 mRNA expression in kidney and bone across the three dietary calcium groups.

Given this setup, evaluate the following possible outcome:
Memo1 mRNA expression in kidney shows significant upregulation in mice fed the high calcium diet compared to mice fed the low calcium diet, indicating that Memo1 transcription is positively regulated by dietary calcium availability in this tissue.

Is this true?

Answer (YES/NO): NO